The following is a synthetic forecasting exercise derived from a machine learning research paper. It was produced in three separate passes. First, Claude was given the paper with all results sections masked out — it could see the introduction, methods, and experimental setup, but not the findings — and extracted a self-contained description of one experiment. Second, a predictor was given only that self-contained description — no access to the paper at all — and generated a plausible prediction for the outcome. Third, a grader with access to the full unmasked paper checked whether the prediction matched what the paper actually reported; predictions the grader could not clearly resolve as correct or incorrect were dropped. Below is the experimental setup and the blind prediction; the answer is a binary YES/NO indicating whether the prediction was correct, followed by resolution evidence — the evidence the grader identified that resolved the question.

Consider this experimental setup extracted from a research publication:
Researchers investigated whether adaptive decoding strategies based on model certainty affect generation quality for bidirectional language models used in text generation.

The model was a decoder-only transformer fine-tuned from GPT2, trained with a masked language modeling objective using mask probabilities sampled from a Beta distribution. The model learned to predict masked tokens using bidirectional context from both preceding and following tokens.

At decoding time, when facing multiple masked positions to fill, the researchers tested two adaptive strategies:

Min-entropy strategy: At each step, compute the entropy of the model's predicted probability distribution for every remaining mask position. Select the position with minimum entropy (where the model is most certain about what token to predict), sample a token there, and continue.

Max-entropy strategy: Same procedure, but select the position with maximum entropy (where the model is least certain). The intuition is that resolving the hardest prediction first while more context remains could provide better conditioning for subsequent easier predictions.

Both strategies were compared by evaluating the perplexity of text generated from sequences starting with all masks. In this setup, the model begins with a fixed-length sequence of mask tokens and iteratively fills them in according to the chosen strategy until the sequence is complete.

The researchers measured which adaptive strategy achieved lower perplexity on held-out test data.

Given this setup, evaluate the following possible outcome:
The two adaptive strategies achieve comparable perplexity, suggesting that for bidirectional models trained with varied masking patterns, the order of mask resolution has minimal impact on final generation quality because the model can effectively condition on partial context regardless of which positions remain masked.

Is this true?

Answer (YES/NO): NO